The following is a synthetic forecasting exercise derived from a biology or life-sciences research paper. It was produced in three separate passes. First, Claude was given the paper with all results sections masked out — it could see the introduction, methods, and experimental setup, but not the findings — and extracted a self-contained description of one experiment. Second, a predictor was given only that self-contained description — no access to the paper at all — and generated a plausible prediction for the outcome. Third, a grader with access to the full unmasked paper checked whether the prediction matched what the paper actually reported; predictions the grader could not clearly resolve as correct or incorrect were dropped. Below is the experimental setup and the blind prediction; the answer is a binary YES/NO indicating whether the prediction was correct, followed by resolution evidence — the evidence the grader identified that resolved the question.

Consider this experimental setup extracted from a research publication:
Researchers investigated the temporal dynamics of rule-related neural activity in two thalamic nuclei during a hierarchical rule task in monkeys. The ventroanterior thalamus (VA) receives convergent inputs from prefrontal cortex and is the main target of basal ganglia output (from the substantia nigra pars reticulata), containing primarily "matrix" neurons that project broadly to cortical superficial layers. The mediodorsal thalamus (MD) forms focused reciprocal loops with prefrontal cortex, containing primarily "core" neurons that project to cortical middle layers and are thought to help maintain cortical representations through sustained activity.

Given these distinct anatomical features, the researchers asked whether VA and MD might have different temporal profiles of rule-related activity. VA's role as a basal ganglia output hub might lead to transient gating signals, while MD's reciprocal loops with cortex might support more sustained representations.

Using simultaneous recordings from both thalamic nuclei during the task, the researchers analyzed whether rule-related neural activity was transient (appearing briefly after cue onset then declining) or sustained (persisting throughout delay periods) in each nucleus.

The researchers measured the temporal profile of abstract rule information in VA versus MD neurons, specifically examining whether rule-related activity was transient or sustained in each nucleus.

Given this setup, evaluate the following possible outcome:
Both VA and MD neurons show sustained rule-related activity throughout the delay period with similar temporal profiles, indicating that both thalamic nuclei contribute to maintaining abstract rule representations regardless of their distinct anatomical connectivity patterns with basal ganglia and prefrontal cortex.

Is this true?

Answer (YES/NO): NO